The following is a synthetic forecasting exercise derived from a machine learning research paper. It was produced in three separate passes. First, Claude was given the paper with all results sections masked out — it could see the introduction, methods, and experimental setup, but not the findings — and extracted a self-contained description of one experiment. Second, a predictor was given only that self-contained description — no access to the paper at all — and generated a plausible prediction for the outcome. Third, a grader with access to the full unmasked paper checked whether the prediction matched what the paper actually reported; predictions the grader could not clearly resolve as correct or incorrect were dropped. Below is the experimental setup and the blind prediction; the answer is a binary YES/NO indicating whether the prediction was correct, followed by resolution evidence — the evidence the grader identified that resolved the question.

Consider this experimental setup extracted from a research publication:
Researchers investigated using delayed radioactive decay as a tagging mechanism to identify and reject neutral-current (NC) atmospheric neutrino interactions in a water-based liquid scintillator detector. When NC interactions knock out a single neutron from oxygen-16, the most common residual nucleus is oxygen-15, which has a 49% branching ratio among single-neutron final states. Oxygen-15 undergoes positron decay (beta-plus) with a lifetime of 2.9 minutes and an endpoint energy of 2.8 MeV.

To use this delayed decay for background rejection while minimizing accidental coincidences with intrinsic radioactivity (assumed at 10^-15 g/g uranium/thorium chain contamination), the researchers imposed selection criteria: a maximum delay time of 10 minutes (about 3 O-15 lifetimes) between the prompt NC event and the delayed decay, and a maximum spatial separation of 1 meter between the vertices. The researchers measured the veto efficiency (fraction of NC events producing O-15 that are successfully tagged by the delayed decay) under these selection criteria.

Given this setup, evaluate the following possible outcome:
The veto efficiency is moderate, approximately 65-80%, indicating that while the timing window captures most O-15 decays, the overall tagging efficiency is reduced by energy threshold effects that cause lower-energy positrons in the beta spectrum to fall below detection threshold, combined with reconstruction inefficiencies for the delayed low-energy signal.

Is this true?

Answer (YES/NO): NO